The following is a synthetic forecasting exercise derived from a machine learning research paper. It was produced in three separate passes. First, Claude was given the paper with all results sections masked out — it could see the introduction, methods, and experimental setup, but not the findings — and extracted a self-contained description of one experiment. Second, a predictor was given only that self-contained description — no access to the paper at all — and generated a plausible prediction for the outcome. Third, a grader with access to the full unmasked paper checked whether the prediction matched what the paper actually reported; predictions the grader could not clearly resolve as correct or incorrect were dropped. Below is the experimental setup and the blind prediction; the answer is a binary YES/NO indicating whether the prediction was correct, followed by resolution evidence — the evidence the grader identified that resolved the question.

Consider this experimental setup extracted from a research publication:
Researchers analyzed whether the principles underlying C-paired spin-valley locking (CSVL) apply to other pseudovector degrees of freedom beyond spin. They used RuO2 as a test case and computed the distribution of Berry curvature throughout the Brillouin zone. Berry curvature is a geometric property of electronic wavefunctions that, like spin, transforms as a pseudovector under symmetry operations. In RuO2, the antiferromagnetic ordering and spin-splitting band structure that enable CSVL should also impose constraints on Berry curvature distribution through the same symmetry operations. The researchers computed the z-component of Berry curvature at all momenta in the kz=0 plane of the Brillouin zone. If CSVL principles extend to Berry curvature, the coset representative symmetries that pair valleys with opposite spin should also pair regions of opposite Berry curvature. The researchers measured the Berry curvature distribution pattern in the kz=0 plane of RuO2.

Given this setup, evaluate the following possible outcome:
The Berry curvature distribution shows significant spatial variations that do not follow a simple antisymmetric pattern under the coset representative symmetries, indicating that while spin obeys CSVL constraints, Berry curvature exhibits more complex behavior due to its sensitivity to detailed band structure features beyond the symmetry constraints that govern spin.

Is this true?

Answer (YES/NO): NO